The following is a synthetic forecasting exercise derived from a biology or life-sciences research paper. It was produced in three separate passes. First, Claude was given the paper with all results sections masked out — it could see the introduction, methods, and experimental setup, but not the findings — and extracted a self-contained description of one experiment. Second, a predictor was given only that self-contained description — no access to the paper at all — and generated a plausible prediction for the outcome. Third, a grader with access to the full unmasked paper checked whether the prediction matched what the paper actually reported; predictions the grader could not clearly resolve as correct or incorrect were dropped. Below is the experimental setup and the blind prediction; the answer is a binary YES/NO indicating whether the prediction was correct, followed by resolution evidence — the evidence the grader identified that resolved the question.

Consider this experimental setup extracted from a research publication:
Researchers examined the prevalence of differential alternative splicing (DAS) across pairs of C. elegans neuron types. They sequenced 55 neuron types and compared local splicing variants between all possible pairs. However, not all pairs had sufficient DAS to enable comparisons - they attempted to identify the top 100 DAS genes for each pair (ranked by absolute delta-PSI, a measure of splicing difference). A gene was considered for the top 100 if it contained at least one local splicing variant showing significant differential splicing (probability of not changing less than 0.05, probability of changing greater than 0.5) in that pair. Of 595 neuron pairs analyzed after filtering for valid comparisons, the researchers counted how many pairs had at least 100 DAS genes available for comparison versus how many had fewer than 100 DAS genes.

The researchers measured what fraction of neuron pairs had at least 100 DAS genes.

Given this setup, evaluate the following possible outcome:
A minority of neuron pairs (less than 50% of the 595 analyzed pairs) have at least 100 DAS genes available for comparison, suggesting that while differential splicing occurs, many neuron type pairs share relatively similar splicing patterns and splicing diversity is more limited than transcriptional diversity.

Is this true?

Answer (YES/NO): NO